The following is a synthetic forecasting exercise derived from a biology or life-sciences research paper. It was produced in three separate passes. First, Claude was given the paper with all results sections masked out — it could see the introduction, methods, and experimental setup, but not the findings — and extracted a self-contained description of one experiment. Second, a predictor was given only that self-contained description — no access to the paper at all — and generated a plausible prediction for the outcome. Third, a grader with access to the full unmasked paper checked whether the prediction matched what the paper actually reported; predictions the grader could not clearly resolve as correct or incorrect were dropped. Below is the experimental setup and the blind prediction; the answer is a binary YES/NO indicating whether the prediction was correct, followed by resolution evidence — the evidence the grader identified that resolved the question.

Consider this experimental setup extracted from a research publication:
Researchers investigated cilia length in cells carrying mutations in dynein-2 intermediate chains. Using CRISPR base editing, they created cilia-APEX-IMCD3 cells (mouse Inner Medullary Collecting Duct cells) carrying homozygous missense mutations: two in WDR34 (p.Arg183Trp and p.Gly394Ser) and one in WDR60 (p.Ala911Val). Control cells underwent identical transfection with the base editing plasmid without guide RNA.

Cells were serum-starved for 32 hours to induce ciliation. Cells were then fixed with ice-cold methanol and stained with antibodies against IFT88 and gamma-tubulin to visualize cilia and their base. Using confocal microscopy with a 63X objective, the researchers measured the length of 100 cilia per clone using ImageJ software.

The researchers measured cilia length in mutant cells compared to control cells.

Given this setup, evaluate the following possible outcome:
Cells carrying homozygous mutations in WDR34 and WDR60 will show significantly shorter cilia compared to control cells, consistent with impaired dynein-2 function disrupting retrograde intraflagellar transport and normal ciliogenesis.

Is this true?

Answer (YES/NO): NO